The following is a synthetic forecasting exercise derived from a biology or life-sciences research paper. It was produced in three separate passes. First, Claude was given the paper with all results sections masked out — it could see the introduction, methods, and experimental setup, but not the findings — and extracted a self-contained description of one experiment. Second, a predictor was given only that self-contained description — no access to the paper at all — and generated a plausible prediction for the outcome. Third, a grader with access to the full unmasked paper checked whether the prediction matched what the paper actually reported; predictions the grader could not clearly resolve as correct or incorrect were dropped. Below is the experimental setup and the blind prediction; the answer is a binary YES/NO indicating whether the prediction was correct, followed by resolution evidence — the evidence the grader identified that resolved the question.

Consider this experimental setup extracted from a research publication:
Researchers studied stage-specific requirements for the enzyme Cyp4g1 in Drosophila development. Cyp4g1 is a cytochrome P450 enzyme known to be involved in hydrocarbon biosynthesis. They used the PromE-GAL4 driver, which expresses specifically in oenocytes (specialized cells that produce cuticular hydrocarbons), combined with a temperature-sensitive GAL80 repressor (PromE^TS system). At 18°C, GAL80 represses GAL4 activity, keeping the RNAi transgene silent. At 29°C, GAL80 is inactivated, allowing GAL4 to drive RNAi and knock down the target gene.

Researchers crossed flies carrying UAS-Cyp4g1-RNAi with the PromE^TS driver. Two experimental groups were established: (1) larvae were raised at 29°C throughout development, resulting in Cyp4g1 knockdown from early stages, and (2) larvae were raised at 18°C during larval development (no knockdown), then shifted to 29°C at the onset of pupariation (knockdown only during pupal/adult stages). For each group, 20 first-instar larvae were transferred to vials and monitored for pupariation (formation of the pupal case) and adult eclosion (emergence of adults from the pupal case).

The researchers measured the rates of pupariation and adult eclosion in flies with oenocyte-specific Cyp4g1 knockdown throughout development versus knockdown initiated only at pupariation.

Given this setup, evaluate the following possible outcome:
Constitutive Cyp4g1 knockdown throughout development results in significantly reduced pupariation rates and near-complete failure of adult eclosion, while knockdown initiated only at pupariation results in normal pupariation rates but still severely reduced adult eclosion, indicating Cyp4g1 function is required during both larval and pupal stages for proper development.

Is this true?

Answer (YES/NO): NO